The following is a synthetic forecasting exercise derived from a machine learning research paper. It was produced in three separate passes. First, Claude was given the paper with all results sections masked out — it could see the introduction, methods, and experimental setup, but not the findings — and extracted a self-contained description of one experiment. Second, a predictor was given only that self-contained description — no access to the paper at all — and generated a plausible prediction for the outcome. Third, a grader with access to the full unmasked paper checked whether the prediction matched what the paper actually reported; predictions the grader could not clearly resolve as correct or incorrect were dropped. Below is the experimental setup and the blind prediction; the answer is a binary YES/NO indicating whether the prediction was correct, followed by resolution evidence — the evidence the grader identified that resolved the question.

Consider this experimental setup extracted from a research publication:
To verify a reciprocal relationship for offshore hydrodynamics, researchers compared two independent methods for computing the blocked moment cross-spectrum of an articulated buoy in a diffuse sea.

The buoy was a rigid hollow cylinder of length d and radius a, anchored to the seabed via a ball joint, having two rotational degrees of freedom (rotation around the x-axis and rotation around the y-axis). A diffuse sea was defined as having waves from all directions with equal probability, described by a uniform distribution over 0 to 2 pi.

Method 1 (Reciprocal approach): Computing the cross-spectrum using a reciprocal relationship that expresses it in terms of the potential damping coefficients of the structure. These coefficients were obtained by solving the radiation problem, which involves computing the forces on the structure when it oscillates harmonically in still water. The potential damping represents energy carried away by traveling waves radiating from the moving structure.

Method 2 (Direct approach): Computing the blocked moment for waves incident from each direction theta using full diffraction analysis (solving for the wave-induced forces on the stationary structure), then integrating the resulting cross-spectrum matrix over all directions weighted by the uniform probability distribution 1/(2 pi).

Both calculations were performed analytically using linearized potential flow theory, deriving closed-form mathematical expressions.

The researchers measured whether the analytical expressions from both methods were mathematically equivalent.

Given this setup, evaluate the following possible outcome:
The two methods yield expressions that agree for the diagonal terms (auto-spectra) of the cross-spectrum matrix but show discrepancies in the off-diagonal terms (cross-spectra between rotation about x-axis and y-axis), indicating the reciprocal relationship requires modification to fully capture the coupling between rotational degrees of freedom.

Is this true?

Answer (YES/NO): NO